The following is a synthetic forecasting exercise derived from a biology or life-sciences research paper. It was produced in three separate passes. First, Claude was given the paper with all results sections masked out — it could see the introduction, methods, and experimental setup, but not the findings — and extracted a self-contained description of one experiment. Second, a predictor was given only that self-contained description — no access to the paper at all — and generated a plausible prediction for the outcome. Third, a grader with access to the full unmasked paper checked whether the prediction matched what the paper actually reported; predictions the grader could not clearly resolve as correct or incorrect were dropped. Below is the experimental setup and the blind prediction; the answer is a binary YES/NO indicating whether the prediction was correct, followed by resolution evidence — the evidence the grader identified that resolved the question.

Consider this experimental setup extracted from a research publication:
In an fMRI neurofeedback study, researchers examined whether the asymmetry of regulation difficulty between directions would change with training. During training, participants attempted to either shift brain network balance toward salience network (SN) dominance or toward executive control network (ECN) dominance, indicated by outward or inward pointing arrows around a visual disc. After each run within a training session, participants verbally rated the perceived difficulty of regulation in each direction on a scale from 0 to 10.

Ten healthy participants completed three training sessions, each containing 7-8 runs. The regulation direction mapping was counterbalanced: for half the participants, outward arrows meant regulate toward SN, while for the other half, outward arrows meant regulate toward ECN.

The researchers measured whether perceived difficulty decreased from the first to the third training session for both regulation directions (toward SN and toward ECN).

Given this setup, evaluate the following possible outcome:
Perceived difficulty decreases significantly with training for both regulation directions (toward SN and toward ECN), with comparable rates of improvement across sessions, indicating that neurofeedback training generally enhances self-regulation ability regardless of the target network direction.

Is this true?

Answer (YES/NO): NO